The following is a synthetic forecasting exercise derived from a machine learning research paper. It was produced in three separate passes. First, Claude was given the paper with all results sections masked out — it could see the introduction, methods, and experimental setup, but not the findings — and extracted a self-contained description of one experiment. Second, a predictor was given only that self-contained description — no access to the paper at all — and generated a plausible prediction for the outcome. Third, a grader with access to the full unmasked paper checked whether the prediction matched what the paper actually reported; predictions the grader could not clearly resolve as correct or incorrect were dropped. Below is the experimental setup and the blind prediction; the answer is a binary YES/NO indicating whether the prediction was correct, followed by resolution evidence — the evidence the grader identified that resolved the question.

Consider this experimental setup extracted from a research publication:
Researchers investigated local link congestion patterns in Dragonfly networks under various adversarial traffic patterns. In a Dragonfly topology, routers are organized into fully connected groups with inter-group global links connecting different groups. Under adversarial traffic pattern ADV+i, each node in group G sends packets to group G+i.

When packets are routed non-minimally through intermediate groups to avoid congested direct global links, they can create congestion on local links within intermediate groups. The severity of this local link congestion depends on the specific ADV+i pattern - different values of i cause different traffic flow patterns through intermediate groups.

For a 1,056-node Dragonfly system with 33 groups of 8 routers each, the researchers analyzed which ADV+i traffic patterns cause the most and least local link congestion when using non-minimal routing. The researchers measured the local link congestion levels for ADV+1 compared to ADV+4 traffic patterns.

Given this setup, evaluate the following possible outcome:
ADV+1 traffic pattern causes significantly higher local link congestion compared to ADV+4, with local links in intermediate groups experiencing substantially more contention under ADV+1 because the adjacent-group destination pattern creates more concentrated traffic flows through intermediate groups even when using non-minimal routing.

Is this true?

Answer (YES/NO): NO